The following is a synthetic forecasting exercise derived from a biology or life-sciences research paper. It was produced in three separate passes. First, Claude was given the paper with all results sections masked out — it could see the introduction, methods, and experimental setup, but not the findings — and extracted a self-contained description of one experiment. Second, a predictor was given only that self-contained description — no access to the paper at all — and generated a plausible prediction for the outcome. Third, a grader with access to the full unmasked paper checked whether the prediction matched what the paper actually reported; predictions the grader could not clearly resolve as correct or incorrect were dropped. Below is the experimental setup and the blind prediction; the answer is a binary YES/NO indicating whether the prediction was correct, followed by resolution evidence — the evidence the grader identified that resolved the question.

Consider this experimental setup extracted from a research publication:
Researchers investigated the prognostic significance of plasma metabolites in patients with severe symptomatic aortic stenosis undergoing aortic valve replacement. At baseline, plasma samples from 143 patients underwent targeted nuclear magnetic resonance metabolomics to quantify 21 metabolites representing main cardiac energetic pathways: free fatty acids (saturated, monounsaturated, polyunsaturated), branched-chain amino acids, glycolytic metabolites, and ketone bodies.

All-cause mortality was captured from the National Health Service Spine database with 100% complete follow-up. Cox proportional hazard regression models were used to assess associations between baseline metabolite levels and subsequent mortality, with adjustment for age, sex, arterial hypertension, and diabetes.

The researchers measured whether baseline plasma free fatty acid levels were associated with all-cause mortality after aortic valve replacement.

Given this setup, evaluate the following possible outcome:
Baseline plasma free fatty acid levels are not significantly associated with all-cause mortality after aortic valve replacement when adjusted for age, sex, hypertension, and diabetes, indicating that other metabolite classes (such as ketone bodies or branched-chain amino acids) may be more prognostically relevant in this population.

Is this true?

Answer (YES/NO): NO